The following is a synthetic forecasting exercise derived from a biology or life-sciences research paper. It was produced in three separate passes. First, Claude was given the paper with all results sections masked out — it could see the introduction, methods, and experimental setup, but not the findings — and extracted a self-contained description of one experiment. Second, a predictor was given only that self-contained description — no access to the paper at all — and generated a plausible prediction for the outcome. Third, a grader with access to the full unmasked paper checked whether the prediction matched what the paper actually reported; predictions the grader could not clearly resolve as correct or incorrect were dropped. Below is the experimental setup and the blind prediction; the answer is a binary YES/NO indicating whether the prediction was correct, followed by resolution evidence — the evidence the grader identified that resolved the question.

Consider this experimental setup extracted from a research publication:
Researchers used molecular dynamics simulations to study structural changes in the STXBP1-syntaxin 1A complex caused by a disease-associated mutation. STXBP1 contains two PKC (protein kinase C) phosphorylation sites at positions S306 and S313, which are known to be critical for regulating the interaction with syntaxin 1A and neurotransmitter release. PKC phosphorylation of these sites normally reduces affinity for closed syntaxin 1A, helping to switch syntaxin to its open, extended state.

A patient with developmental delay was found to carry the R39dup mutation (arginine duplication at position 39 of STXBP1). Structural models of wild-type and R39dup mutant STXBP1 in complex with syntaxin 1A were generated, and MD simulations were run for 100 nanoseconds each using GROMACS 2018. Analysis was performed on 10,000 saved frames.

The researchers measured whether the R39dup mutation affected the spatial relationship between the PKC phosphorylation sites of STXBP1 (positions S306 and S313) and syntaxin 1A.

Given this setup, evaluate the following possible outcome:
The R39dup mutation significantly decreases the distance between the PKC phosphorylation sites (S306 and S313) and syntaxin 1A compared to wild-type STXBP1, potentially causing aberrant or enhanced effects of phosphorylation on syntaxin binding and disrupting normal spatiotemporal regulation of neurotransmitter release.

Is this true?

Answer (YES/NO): NO